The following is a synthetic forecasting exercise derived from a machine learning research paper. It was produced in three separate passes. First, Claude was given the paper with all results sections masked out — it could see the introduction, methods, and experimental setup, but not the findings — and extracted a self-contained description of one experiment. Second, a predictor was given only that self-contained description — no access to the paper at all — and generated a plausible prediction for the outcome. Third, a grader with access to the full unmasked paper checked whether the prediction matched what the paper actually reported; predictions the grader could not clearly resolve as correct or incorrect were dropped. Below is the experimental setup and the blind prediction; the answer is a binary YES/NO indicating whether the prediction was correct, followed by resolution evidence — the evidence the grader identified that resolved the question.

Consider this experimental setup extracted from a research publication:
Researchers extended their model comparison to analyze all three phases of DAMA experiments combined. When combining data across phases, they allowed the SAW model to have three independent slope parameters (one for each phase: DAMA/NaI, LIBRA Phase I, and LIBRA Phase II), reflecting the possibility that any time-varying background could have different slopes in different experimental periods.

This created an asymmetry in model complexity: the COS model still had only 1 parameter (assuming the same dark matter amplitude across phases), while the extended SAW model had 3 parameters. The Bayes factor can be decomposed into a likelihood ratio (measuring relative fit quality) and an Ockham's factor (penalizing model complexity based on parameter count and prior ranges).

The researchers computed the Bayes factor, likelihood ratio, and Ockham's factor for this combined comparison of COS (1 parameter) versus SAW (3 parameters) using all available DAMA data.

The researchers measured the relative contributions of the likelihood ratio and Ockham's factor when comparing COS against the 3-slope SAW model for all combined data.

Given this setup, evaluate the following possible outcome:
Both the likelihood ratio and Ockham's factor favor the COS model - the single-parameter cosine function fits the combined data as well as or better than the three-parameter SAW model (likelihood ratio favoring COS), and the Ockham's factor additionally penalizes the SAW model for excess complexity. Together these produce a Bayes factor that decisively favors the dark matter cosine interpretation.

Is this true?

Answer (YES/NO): YES